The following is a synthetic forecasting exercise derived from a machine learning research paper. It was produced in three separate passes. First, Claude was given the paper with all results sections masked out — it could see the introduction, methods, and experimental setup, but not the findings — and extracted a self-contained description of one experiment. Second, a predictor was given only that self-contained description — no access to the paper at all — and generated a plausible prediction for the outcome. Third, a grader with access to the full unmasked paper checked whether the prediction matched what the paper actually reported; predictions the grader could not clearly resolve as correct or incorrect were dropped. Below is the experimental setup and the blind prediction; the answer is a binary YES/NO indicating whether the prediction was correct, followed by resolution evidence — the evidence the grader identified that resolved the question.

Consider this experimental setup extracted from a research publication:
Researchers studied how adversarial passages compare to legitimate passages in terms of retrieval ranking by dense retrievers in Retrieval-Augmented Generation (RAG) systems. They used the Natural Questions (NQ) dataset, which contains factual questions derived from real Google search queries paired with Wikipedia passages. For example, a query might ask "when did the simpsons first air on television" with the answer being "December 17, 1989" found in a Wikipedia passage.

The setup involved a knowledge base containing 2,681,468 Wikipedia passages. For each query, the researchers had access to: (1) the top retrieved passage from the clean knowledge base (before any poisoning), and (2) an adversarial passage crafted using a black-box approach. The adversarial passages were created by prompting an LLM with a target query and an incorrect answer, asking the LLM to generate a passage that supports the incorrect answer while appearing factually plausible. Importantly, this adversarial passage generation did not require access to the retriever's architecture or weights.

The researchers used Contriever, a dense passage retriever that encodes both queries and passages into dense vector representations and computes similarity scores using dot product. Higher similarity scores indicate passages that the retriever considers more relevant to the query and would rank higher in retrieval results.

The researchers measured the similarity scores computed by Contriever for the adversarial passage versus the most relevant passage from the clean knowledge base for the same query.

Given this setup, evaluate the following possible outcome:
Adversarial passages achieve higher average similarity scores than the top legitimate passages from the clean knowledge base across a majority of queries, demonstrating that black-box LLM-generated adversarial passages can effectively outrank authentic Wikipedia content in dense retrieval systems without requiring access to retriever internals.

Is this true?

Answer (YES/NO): YES